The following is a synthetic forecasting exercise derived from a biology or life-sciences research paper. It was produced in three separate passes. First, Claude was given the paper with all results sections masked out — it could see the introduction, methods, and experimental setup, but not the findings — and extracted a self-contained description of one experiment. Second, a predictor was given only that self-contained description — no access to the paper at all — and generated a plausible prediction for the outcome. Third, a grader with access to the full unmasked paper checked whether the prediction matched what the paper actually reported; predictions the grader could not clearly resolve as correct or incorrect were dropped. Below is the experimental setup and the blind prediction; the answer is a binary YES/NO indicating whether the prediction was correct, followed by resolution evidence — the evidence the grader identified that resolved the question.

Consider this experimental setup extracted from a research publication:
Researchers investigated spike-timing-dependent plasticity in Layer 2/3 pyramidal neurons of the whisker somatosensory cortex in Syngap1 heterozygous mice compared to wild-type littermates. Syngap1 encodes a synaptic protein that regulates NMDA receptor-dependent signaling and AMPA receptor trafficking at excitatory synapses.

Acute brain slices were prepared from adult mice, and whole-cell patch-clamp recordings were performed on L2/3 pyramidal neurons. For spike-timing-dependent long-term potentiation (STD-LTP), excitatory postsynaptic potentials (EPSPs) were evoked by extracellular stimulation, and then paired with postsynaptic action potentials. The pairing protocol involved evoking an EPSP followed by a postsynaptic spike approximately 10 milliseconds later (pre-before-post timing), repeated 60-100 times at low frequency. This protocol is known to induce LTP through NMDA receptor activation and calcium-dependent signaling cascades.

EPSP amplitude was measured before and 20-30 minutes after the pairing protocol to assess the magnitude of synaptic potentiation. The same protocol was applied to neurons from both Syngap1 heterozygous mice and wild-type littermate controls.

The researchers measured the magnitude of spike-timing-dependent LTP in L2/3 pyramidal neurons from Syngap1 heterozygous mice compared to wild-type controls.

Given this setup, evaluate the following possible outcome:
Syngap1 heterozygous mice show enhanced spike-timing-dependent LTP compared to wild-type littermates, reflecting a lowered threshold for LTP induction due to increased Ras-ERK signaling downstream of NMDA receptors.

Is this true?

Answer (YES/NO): NO